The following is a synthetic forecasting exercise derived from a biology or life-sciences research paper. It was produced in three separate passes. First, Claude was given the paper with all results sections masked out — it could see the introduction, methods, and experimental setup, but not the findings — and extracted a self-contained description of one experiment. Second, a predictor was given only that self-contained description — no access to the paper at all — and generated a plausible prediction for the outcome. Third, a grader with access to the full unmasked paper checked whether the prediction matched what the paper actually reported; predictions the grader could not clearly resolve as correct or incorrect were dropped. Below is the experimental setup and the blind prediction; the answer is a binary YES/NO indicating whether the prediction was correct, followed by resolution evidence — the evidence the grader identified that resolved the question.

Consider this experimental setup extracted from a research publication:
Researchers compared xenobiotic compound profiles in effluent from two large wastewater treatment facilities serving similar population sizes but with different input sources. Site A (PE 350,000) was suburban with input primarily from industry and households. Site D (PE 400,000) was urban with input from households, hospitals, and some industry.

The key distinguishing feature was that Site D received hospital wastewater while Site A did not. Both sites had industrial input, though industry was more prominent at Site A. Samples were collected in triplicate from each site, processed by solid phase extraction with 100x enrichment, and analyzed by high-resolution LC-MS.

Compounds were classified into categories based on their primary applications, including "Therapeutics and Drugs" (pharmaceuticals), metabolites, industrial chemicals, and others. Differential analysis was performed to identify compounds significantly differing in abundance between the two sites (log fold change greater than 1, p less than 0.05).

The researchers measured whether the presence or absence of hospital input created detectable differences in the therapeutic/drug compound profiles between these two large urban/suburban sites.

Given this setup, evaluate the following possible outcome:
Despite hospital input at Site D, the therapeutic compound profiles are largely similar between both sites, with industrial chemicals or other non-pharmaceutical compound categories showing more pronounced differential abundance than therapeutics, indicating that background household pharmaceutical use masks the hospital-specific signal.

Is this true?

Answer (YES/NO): NO